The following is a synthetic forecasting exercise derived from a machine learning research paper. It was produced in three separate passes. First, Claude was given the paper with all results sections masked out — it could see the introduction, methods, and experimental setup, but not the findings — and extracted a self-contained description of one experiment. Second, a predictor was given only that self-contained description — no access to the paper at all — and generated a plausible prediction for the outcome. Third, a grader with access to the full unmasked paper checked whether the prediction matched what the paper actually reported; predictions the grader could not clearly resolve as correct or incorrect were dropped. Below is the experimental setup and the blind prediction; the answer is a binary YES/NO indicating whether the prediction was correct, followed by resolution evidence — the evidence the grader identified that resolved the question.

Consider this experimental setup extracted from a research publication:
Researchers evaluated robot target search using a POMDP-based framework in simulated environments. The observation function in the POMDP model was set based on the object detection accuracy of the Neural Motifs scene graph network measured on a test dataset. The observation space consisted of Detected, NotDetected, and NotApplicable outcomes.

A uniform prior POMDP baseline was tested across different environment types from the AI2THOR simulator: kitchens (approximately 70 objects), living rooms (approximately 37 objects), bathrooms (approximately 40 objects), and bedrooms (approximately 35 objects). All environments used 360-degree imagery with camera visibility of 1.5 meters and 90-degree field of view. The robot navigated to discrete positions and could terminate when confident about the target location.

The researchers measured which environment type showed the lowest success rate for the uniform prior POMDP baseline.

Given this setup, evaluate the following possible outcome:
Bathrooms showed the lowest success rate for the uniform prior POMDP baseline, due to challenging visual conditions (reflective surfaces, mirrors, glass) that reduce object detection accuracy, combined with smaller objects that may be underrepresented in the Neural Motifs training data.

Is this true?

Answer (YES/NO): NO